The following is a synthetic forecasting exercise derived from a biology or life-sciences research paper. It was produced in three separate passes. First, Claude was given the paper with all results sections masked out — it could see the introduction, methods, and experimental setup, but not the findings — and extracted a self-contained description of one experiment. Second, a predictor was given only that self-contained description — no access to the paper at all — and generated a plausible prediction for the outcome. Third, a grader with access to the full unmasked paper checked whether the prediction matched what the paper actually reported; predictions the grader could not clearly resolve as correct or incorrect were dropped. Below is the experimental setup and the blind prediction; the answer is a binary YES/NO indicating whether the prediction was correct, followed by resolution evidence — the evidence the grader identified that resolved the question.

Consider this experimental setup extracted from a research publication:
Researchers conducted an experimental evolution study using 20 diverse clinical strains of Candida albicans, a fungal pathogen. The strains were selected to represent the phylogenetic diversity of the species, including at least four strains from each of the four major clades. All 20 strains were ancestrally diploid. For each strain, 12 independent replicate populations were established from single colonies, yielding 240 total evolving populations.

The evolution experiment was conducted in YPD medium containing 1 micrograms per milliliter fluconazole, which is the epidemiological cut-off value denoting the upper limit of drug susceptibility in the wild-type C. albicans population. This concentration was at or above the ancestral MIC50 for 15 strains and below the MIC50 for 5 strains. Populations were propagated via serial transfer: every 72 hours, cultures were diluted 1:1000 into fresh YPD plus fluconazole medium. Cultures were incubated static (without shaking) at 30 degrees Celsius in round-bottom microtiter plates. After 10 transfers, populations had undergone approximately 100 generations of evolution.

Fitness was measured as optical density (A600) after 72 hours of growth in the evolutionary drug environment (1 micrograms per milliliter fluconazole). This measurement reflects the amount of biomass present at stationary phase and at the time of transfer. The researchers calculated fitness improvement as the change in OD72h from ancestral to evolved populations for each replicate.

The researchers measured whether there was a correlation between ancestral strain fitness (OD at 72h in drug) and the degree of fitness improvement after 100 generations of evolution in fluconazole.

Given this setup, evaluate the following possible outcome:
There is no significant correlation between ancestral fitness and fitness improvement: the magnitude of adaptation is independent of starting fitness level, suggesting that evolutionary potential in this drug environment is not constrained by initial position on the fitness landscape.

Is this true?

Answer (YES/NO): NO